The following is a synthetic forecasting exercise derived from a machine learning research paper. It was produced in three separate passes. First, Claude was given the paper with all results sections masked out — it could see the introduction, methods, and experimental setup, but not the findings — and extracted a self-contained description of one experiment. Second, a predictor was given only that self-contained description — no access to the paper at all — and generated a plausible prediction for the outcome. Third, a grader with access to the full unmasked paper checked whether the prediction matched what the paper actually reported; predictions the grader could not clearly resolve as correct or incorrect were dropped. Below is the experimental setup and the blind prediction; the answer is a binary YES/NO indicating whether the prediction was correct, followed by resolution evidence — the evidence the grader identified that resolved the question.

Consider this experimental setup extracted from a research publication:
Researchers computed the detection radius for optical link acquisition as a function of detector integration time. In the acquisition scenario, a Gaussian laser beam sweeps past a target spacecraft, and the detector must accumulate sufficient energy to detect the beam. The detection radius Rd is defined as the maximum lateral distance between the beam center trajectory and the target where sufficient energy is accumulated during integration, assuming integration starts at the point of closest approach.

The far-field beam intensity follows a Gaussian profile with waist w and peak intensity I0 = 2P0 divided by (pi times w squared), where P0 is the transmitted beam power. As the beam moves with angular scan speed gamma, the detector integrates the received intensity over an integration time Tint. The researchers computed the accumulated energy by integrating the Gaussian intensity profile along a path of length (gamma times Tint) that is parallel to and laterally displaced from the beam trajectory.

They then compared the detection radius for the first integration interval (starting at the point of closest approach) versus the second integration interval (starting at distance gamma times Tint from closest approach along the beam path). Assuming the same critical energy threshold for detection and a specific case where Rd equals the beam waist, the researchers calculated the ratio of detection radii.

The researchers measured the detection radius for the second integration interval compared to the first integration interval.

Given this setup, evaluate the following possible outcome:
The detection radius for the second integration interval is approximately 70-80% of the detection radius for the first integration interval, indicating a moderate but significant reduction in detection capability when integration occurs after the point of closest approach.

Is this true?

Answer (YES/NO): YES